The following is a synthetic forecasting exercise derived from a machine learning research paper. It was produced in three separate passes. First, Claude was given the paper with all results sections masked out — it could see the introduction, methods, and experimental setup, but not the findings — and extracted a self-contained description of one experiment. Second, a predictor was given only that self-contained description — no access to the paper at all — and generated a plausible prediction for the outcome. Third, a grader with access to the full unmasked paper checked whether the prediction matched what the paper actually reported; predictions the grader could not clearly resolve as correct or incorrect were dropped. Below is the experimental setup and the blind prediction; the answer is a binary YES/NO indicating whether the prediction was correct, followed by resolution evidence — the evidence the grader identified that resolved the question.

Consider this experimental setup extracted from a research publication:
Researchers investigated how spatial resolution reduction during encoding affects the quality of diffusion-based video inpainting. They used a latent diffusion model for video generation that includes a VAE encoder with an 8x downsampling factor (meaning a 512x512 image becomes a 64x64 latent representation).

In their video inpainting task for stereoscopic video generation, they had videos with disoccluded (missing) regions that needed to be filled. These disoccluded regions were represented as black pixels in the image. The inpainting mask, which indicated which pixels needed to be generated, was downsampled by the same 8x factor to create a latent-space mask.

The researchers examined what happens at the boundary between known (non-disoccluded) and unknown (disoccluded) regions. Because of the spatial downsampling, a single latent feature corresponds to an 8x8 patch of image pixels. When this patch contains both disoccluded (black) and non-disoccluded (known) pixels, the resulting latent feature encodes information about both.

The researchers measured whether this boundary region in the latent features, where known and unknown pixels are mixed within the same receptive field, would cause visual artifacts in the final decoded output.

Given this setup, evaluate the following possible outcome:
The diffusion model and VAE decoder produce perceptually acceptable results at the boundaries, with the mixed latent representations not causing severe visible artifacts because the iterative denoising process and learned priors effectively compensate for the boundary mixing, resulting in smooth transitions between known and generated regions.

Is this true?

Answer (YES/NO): NO